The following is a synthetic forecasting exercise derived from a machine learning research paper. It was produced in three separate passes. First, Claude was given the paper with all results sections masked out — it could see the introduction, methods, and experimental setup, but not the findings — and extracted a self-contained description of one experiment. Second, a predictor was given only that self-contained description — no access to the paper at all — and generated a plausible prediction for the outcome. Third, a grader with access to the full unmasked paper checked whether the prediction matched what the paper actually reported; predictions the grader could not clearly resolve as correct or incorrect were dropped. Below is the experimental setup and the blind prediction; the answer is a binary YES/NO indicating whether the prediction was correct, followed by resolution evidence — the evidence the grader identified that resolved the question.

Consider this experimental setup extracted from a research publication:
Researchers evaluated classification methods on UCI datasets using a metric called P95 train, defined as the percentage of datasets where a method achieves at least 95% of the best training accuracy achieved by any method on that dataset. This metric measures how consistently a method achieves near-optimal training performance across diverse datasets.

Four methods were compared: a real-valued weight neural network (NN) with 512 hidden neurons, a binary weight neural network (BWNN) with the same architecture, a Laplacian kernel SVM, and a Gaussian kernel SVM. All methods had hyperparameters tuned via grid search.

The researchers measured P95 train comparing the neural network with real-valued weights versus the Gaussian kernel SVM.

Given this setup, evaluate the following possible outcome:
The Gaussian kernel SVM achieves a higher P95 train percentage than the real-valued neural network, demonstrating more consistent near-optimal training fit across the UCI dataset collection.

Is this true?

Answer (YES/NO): NO